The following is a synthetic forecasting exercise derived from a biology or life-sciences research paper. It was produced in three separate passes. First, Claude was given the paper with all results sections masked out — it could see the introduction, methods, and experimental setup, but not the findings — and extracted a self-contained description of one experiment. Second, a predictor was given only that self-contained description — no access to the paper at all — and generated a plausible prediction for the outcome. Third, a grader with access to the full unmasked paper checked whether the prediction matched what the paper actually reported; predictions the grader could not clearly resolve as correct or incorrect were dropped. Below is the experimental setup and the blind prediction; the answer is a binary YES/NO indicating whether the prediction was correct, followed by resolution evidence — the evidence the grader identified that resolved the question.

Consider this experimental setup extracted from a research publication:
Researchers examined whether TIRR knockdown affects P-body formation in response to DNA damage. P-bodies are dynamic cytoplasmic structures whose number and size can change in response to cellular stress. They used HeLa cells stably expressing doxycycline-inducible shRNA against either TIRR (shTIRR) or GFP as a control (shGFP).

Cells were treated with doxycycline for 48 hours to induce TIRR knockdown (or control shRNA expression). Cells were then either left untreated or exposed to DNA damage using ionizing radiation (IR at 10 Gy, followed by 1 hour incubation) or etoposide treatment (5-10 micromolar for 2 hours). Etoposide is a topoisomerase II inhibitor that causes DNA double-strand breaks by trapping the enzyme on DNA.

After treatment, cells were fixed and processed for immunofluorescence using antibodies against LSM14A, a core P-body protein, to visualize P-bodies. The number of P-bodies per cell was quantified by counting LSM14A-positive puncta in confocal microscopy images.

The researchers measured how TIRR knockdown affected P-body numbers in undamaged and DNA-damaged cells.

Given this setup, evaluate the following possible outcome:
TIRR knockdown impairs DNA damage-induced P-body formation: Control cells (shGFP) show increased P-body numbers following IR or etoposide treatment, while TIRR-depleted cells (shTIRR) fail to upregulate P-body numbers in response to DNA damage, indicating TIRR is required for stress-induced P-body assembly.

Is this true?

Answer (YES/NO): YES